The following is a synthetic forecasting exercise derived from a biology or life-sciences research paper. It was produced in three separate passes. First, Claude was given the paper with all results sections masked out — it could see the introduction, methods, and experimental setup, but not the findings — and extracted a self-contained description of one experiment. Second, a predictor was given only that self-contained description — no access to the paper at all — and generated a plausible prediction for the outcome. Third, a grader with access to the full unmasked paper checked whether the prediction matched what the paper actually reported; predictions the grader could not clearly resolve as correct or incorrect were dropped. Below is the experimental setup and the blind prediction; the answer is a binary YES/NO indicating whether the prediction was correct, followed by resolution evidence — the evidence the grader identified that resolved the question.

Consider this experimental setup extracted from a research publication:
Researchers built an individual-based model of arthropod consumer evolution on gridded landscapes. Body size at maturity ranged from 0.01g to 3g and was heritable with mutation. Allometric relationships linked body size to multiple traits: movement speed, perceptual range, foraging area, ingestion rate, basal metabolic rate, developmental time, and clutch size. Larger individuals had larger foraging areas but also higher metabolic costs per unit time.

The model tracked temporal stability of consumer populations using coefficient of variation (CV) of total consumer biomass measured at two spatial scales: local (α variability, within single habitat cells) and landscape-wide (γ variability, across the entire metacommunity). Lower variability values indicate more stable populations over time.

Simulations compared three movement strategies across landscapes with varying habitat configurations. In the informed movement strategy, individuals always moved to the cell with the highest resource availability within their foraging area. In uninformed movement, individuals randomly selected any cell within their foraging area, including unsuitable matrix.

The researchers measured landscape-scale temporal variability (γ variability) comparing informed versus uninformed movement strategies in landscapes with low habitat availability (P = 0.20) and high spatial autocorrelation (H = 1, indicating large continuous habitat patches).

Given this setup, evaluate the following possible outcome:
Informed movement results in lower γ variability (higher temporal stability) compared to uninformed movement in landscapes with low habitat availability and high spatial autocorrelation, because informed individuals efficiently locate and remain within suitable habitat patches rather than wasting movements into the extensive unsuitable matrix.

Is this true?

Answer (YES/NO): NO